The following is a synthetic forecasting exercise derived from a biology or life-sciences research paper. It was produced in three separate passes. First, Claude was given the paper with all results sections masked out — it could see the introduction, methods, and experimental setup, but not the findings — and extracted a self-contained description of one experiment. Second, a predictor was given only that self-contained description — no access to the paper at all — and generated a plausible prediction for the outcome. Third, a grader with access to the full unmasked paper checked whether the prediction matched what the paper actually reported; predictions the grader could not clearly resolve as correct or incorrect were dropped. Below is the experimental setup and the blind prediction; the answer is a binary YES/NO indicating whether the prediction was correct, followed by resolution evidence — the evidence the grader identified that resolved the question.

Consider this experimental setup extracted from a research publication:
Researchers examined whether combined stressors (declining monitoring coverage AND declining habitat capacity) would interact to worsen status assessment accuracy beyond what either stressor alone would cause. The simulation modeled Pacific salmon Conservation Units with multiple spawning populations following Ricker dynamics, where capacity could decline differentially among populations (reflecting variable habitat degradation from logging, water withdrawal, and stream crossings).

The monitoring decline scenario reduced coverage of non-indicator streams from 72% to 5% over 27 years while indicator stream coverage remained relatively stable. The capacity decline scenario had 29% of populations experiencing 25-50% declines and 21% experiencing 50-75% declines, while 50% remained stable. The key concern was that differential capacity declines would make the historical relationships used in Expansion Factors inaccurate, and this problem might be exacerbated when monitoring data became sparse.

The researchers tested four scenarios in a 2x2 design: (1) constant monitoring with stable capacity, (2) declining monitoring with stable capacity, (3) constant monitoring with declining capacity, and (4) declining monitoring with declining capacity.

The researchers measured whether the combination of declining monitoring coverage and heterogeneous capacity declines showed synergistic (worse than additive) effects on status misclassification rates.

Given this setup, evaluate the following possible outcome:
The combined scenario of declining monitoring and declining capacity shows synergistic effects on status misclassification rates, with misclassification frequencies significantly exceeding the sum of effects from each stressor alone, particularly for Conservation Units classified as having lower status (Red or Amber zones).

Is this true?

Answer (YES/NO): NO